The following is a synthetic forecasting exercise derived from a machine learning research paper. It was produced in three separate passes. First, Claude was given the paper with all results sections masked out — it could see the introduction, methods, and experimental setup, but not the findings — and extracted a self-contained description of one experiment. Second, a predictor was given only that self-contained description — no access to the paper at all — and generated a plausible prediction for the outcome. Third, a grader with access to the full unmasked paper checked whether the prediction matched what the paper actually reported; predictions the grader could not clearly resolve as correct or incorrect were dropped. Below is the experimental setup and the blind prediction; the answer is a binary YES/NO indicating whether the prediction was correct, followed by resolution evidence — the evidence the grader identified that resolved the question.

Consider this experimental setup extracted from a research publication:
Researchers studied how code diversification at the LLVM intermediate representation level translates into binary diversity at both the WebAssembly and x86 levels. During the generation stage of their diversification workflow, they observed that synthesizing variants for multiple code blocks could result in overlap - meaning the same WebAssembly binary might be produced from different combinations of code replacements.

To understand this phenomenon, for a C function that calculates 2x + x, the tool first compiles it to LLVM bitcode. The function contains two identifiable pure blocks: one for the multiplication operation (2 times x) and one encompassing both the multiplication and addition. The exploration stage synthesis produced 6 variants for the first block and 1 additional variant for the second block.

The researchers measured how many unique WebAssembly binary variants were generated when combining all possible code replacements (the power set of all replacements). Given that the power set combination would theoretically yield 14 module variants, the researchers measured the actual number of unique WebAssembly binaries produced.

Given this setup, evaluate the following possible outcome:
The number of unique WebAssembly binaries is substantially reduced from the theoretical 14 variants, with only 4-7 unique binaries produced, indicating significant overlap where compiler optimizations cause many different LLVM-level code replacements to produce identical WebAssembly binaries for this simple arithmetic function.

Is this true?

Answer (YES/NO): YES